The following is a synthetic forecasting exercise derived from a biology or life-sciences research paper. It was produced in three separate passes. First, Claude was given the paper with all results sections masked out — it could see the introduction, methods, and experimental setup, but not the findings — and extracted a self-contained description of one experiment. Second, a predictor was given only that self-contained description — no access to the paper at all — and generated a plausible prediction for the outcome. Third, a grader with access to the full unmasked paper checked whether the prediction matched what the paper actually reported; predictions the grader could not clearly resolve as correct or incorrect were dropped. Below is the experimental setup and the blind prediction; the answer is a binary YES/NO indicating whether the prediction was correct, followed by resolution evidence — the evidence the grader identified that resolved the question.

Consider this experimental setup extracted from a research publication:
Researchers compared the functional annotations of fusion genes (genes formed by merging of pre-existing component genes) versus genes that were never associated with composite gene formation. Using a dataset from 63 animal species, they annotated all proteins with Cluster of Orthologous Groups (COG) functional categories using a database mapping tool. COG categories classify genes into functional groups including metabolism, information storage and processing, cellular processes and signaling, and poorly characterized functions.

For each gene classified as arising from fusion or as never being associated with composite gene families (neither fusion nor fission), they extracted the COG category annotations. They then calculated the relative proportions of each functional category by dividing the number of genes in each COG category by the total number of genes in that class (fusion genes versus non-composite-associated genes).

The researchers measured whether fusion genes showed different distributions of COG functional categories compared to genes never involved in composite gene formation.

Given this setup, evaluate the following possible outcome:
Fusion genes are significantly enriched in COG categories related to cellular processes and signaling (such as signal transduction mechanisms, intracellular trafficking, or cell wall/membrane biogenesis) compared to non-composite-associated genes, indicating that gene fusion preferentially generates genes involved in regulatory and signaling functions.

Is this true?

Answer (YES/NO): YES